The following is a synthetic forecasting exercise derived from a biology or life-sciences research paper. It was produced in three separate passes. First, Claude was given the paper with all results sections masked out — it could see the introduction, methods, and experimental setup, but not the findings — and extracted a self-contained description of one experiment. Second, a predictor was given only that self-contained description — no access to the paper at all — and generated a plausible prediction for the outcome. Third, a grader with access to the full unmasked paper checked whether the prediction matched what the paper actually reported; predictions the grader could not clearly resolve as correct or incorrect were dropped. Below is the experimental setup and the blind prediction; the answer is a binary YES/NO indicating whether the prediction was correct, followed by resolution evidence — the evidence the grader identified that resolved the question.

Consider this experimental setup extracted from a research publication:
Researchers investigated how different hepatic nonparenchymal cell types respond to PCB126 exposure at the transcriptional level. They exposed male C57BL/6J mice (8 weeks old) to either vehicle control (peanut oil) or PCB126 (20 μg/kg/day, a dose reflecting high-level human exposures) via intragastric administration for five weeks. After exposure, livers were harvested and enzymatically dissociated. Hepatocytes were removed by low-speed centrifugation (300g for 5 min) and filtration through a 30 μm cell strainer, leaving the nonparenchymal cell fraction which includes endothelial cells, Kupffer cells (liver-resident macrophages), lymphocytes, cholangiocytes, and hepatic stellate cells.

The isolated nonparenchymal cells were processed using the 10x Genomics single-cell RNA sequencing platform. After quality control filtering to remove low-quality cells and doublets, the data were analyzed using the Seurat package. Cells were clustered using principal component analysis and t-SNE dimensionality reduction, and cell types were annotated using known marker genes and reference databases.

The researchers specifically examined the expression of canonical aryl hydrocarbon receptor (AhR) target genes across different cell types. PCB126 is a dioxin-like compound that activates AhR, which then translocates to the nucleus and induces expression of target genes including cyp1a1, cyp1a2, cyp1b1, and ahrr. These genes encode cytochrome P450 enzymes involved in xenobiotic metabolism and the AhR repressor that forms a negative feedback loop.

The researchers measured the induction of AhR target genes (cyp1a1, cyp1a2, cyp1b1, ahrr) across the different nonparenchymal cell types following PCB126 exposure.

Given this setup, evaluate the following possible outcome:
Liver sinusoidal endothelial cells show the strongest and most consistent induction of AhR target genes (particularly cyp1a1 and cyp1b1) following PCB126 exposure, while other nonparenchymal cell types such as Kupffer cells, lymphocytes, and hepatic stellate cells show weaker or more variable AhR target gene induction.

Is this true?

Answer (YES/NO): NO